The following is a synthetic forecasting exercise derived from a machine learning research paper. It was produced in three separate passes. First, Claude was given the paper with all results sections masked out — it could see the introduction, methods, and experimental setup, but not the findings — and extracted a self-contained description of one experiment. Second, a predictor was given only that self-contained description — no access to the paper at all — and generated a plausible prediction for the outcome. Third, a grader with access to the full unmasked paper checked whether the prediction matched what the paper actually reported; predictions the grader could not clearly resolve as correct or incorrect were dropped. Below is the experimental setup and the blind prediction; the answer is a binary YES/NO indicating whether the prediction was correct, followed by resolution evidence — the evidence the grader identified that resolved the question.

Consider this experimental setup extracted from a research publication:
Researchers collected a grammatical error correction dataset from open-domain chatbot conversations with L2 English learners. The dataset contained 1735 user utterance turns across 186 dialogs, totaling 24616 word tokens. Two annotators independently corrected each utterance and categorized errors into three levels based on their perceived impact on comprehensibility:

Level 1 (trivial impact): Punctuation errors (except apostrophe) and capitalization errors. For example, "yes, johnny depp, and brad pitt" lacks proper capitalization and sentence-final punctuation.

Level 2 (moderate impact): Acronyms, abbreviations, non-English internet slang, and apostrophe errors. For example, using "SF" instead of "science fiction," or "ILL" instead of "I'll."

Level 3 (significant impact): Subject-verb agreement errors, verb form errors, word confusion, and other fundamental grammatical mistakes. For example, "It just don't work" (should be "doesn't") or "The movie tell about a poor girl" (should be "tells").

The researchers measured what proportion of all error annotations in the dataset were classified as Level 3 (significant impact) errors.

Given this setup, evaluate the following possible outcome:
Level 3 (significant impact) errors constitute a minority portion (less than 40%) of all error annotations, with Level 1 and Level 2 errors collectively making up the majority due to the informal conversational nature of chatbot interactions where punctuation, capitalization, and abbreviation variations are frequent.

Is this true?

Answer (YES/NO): YES